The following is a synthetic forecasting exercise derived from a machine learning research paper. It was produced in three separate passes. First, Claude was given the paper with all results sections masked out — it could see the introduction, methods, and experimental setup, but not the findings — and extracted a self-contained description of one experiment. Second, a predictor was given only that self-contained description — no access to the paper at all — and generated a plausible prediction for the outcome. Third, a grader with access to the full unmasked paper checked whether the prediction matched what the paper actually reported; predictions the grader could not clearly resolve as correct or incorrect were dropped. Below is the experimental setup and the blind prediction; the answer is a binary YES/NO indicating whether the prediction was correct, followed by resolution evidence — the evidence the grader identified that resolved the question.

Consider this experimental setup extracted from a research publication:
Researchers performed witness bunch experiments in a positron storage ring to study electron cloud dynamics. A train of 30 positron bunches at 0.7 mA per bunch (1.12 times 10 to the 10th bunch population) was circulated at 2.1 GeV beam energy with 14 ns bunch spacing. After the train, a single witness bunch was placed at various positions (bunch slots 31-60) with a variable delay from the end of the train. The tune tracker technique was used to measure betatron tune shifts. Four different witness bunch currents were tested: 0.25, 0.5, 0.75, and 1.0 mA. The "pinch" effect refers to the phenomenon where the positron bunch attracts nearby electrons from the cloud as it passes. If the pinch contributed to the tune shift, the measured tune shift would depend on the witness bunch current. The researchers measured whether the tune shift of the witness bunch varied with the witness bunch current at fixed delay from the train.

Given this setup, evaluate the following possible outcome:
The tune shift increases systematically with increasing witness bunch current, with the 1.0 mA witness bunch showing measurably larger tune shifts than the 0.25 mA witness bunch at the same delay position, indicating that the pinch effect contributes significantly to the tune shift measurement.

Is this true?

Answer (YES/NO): NO